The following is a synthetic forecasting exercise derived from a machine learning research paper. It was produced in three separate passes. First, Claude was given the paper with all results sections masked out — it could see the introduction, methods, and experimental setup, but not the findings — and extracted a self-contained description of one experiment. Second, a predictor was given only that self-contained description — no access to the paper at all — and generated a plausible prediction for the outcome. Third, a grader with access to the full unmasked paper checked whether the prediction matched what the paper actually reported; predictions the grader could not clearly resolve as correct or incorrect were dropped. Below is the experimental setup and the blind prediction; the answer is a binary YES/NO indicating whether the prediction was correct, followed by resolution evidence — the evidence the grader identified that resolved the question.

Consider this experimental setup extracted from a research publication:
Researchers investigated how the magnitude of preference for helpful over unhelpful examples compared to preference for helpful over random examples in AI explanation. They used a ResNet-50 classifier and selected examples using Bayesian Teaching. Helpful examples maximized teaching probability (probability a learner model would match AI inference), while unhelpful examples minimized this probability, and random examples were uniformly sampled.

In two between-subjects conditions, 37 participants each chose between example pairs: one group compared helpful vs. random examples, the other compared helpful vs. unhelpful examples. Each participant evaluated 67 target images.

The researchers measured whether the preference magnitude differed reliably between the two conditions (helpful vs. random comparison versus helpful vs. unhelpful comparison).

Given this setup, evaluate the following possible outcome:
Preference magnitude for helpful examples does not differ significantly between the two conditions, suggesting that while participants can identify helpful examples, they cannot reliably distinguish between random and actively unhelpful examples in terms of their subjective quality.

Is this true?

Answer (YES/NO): NO